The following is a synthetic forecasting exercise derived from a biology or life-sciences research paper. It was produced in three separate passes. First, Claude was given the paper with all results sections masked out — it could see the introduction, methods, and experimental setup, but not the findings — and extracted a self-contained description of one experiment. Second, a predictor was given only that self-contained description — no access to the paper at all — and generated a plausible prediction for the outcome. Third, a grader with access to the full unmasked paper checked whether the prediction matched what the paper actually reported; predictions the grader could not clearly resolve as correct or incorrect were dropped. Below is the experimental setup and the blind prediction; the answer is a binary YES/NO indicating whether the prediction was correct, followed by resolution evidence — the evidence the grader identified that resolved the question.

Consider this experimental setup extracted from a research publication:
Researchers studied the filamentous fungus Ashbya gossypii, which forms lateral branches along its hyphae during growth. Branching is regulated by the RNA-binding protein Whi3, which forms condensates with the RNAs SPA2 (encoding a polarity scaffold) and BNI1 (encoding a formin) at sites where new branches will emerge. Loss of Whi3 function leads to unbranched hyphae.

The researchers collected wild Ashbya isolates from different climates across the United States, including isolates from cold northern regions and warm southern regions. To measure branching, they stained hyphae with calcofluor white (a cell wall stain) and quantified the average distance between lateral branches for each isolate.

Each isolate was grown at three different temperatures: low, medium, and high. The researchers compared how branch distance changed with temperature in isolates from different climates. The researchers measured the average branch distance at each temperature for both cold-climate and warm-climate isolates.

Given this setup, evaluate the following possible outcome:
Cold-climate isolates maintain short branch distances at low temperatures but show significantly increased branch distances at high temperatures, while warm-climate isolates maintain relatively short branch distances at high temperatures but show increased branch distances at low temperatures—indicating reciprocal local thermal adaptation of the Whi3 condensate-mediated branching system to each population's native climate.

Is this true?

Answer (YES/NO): YES